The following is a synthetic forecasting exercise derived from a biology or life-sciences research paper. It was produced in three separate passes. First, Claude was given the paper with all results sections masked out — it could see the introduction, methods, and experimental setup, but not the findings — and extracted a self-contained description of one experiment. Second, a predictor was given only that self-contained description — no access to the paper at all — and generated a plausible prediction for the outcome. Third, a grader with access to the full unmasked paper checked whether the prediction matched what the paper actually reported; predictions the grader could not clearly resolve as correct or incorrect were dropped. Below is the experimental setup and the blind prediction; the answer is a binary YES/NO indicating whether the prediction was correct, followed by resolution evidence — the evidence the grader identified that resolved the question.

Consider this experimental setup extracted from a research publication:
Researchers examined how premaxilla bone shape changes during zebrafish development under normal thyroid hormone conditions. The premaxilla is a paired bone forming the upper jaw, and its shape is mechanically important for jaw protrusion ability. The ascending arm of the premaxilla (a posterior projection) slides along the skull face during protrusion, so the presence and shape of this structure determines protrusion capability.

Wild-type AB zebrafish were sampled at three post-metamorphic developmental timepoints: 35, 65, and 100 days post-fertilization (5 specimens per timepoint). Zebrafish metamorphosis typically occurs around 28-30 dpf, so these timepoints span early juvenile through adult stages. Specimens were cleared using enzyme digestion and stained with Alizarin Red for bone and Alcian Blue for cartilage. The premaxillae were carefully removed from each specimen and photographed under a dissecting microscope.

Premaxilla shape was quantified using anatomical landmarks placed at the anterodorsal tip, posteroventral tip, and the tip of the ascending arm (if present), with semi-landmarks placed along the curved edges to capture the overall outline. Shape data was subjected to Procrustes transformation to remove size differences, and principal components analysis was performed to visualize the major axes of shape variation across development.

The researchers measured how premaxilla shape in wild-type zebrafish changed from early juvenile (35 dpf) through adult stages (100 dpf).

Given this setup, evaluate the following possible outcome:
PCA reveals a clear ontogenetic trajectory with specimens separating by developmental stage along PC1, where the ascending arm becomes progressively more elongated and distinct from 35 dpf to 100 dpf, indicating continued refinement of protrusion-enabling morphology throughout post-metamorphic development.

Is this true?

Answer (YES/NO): YES